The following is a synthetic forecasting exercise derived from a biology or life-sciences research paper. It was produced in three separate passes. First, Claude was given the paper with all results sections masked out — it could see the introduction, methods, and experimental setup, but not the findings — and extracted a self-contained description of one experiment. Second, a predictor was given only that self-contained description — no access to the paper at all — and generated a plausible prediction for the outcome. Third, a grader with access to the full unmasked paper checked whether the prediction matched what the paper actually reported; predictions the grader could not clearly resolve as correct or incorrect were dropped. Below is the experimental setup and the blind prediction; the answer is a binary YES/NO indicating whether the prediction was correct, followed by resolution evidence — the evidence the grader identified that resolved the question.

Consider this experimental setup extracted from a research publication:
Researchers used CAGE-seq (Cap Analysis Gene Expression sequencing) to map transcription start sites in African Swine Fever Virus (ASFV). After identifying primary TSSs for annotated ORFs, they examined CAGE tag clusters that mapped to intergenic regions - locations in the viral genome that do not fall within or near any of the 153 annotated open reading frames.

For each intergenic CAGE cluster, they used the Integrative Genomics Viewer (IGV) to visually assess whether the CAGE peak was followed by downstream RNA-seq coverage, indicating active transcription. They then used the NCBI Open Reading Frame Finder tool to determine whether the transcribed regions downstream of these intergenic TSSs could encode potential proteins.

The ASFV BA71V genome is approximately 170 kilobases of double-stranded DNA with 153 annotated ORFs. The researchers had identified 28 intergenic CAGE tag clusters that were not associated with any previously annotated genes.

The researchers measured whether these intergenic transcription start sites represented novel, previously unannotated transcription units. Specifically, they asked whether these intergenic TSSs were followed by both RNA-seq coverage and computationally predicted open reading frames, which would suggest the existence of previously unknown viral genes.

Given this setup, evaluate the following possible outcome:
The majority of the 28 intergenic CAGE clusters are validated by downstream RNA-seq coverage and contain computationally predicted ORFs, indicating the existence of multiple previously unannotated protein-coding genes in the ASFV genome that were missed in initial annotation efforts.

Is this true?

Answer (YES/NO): NO